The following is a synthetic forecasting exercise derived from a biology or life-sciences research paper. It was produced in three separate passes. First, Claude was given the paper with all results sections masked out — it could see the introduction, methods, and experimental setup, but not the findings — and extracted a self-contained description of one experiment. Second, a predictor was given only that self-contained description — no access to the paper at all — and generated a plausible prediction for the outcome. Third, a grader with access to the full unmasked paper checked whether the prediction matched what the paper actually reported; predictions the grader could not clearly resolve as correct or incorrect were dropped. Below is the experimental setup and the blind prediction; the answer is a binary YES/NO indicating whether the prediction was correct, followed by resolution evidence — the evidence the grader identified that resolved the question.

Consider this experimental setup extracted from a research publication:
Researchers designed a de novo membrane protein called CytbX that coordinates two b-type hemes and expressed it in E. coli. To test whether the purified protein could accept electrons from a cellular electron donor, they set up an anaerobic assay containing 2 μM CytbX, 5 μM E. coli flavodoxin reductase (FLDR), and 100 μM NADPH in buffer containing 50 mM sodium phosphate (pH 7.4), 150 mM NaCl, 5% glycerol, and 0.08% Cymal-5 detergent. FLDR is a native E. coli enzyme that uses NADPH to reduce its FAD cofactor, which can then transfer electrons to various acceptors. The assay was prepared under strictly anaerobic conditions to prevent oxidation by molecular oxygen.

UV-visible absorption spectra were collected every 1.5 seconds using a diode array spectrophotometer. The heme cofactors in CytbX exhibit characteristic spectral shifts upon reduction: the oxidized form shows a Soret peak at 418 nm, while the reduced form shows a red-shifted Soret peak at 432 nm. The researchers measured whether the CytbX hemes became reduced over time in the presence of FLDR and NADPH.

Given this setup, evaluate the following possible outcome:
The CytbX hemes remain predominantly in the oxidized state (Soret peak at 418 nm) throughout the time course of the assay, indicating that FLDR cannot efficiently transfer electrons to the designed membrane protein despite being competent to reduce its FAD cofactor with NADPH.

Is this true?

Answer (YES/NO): NO